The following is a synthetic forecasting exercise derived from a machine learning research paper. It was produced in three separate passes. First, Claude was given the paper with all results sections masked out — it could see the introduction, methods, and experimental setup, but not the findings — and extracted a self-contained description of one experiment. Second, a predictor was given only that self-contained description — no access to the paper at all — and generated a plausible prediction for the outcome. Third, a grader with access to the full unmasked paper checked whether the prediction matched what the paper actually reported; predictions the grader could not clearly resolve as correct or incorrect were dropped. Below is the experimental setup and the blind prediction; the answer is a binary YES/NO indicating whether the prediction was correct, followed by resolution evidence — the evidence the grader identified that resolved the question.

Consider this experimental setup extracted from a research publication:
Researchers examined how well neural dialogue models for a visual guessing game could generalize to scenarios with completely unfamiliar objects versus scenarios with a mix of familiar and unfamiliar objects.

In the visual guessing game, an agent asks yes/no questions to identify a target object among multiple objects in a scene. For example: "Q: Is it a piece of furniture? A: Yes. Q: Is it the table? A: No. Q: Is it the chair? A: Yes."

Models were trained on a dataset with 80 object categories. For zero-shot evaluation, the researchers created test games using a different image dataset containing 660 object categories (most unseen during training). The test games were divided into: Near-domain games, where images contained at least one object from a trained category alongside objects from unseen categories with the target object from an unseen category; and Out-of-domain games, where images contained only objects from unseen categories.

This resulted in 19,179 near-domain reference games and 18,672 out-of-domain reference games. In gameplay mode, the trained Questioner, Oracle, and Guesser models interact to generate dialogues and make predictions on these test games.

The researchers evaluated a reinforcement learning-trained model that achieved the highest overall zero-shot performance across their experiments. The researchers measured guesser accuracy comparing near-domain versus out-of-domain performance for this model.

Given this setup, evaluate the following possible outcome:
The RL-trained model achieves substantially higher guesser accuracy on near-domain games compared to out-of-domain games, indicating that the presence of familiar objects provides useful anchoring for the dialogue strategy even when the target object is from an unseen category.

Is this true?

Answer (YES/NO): YES